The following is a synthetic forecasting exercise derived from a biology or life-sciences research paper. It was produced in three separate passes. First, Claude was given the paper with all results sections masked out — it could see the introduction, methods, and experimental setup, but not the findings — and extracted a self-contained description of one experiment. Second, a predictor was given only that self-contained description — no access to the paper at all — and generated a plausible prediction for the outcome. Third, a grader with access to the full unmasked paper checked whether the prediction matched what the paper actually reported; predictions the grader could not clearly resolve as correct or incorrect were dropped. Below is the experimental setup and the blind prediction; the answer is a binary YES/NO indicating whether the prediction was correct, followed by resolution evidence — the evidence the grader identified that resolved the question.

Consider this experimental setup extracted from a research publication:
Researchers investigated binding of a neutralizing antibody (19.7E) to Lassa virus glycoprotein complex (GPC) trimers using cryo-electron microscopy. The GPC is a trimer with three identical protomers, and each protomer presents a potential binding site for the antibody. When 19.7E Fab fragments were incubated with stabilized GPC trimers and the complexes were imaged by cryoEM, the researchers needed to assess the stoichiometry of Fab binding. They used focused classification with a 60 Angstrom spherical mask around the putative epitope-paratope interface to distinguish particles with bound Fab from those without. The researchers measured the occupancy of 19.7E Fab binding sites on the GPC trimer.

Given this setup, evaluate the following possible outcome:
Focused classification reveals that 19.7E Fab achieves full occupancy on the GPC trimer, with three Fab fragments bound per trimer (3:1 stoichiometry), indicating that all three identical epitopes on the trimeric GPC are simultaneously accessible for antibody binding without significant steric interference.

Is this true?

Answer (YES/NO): NO